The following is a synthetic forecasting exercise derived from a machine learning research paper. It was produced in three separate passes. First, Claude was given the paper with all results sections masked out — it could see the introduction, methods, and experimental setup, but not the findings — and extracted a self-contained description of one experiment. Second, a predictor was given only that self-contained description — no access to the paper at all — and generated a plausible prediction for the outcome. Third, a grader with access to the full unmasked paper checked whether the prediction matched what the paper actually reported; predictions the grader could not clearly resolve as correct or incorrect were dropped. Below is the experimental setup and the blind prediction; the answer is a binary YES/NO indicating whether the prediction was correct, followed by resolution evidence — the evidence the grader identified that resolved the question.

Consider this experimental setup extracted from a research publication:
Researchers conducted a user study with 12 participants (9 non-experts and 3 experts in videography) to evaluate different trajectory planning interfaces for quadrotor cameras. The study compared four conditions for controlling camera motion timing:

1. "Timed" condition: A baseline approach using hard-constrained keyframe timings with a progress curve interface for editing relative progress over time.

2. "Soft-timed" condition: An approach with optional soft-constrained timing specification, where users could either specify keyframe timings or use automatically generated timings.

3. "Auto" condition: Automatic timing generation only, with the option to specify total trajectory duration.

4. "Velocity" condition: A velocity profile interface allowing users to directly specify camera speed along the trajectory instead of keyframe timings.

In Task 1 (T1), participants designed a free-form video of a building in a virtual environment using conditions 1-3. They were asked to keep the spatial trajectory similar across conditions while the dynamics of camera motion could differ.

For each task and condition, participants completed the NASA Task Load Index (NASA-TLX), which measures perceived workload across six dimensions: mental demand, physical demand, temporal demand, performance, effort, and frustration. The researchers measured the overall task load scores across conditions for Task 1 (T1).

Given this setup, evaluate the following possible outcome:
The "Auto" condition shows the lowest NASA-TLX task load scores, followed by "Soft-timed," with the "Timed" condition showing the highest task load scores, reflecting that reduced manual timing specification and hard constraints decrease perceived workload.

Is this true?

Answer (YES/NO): YES